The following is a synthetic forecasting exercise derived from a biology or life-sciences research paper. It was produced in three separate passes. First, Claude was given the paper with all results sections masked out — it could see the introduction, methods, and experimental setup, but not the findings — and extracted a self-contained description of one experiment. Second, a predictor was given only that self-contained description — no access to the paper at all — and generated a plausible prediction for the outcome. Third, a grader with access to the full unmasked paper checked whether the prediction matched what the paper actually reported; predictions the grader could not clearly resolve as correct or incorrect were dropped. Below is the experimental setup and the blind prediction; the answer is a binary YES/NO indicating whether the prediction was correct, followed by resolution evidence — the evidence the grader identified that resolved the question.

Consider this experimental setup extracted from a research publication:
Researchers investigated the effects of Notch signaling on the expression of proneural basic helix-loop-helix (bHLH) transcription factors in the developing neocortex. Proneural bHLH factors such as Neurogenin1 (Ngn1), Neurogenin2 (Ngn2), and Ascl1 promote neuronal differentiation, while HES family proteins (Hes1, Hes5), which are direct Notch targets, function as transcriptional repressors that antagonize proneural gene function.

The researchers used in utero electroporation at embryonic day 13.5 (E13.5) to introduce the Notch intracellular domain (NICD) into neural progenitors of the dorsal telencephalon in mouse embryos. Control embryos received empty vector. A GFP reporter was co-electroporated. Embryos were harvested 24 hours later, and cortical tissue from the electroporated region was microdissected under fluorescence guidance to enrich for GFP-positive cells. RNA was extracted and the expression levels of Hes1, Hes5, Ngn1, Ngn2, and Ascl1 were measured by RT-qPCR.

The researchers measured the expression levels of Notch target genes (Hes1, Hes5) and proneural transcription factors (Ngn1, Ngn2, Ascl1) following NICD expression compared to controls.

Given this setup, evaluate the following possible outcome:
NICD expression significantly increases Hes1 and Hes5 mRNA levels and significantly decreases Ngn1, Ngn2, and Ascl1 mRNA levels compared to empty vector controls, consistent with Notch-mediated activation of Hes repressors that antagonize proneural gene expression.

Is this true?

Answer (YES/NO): YES